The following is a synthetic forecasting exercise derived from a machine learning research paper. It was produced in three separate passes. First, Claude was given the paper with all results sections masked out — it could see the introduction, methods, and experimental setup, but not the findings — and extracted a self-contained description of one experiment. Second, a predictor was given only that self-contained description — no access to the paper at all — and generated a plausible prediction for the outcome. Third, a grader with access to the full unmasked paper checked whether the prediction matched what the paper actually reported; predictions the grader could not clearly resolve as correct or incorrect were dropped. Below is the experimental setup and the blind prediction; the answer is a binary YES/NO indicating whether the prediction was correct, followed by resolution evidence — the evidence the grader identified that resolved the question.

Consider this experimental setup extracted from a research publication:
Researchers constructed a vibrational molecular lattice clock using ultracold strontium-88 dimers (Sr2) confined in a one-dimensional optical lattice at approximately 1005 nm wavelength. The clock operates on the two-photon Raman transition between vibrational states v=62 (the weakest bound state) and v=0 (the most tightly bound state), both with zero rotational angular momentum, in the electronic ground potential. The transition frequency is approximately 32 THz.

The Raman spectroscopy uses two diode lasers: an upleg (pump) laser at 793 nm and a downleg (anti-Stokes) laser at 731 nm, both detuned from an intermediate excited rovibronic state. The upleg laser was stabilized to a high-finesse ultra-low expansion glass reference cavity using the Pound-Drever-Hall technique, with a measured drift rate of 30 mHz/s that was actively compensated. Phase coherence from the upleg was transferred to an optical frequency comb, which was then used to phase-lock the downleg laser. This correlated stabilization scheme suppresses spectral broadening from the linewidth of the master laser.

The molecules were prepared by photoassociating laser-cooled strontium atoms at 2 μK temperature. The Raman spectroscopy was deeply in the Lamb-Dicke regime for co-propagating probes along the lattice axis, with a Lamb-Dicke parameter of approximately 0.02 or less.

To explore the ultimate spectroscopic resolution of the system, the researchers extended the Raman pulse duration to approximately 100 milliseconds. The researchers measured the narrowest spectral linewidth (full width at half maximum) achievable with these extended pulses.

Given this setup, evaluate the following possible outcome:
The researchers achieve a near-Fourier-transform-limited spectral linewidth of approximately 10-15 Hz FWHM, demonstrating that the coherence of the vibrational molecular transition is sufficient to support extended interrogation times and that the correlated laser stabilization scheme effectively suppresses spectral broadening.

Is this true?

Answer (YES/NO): YES